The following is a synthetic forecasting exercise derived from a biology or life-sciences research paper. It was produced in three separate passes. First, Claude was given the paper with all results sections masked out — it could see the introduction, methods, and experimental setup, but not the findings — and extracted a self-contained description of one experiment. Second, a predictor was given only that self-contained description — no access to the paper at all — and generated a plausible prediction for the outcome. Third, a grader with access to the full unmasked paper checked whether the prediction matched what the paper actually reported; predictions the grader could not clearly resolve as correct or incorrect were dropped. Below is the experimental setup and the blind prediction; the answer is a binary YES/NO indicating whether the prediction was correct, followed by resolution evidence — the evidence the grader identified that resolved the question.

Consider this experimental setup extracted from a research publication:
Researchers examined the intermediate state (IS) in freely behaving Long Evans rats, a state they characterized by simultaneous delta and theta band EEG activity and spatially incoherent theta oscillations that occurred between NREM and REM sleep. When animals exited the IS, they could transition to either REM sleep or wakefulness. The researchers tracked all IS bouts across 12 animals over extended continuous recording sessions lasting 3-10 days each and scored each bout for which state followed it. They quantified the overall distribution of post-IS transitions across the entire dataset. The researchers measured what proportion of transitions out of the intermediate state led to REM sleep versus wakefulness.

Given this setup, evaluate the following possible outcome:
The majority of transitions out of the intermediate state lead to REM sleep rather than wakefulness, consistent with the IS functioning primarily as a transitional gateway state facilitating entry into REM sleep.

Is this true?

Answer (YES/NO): YES